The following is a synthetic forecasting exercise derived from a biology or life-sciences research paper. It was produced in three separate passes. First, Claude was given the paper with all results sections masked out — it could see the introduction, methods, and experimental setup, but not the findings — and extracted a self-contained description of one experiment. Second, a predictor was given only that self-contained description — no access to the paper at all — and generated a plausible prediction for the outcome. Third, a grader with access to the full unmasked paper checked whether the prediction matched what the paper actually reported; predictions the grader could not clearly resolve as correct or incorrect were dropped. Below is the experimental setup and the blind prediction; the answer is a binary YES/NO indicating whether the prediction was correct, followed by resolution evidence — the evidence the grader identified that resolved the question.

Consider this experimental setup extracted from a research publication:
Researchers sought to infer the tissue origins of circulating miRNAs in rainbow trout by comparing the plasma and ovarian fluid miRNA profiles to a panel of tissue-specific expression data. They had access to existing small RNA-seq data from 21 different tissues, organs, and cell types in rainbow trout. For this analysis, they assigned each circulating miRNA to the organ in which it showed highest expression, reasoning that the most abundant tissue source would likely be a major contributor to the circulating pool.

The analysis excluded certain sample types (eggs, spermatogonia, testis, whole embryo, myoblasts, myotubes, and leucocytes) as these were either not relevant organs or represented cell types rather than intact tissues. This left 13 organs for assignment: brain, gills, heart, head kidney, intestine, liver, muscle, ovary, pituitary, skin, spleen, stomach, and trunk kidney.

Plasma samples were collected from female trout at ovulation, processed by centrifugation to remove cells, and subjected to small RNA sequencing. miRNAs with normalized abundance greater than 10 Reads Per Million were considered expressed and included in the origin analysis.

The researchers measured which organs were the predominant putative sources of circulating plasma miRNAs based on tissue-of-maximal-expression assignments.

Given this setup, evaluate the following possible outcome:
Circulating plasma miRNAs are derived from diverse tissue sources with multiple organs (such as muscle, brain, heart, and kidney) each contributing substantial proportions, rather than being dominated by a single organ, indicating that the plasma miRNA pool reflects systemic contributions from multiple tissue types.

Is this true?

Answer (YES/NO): NO